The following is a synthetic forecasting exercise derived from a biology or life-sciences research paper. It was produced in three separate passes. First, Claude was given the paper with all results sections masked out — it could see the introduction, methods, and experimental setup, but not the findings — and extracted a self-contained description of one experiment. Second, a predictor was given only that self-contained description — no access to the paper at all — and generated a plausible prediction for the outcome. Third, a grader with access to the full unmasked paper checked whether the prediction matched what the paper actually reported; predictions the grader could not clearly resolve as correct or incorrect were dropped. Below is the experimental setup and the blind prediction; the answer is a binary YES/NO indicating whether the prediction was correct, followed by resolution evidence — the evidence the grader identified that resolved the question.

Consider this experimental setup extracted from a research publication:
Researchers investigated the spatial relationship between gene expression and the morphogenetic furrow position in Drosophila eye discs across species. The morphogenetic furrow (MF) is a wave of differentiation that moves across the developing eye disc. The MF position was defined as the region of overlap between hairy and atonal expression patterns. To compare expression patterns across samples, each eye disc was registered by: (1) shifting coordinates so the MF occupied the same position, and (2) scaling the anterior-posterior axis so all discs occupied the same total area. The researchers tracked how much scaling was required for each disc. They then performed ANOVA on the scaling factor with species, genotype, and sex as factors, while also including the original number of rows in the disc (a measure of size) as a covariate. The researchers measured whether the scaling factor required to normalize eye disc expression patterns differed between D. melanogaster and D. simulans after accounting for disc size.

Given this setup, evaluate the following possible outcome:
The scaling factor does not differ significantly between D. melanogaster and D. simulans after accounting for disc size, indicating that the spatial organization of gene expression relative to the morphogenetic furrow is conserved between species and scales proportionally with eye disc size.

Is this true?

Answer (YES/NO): NO